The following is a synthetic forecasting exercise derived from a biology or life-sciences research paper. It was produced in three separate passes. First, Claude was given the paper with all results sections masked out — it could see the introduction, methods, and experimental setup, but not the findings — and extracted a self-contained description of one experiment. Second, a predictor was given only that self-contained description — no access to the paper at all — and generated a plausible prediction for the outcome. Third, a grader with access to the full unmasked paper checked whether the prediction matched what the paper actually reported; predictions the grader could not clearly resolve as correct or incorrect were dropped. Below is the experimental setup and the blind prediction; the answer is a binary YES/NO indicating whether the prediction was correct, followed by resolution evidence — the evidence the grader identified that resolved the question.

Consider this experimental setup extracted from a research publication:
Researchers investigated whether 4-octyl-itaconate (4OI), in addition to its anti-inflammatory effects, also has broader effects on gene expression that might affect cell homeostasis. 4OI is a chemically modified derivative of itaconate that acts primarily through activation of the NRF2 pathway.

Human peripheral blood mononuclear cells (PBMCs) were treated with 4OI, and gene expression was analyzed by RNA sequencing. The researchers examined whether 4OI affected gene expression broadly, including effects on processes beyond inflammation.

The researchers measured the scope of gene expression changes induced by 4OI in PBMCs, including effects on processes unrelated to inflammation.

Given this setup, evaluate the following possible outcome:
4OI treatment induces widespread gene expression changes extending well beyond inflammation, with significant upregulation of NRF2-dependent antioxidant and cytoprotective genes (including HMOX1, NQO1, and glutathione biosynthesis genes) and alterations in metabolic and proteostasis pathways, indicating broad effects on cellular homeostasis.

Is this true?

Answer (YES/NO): NO